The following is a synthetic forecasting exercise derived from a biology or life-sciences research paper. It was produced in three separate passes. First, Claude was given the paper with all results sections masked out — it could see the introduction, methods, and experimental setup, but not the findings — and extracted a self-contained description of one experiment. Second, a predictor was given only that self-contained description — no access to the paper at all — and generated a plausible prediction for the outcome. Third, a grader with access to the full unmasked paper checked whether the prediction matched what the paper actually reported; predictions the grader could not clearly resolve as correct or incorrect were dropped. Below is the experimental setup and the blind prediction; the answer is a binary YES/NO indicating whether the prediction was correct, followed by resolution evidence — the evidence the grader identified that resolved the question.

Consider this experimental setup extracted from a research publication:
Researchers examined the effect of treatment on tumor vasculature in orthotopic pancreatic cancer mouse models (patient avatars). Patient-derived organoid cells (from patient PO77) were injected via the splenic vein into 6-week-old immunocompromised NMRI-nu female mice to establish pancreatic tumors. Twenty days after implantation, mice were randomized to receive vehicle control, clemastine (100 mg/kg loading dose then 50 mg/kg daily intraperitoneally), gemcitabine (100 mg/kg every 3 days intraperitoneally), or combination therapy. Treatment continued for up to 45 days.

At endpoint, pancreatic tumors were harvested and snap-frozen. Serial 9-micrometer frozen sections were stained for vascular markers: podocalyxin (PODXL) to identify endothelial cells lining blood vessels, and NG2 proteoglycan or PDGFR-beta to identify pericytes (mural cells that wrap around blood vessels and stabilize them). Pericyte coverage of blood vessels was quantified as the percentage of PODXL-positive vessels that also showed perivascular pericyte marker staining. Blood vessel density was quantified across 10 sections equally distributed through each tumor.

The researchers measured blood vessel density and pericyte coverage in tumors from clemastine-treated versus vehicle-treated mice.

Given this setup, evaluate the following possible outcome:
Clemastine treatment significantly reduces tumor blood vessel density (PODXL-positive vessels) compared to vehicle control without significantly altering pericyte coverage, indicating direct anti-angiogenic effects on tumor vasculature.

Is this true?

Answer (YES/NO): NO